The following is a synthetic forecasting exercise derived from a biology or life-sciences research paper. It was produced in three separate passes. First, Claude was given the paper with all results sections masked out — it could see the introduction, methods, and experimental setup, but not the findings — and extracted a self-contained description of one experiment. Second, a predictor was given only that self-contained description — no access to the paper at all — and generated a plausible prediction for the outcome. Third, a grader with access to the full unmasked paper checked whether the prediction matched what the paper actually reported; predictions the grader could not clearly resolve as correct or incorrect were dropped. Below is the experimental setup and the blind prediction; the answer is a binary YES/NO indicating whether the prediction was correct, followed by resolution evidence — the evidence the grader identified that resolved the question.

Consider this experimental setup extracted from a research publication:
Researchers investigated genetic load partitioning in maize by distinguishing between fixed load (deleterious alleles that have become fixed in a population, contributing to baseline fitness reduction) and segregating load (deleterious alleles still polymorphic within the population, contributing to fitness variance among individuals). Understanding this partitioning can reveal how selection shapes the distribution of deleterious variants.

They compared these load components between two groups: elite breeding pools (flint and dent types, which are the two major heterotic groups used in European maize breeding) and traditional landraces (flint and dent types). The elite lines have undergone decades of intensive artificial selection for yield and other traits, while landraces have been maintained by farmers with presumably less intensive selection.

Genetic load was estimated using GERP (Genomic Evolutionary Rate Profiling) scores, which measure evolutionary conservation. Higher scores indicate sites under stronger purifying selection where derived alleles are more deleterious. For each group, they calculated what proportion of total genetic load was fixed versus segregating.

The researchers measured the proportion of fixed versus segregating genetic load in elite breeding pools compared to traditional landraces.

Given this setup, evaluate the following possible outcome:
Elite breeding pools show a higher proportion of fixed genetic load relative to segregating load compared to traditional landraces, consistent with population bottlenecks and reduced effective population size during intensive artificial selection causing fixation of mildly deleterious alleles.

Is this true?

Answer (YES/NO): YES